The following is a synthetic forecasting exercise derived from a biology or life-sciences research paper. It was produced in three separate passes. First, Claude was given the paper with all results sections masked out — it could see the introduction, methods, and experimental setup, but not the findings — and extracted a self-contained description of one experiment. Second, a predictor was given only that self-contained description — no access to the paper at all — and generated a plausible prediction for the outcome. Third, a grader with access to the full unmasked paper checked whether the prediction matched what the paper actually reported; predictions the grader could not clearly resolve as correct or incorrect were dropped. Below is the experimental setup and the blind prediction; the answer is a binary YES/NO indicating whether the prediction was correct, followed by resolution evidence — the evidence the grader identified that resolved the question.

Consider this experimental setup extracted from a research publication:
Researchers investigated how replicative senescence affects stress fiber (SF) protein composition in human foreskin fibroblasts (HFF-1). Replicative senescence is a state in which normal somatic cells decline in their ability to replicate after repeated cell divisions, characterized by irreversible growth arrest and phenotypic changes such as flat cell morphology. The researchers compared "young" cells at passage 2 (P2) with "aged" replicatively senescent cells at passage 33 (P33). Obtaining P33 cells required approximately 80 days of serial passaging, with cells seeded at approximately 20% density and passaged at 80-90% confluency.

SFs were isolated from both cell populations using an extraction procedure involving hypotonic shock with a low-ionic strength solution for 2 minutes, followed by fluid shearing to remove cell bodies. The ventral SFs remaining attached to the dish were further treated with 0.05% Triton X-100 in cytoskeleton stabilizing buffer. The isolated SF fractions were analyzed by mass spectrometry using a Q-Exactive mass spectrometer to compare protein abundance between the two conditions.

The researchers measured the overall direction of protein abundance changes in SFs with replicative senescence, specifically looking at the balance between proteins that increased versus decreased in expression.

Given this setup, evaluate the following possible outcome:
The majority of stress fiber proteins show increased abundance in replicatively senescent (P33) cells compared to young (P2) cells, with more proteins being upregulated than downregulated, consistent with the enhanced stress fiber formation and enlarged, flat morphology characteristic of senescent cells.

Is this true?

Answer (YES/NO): NO